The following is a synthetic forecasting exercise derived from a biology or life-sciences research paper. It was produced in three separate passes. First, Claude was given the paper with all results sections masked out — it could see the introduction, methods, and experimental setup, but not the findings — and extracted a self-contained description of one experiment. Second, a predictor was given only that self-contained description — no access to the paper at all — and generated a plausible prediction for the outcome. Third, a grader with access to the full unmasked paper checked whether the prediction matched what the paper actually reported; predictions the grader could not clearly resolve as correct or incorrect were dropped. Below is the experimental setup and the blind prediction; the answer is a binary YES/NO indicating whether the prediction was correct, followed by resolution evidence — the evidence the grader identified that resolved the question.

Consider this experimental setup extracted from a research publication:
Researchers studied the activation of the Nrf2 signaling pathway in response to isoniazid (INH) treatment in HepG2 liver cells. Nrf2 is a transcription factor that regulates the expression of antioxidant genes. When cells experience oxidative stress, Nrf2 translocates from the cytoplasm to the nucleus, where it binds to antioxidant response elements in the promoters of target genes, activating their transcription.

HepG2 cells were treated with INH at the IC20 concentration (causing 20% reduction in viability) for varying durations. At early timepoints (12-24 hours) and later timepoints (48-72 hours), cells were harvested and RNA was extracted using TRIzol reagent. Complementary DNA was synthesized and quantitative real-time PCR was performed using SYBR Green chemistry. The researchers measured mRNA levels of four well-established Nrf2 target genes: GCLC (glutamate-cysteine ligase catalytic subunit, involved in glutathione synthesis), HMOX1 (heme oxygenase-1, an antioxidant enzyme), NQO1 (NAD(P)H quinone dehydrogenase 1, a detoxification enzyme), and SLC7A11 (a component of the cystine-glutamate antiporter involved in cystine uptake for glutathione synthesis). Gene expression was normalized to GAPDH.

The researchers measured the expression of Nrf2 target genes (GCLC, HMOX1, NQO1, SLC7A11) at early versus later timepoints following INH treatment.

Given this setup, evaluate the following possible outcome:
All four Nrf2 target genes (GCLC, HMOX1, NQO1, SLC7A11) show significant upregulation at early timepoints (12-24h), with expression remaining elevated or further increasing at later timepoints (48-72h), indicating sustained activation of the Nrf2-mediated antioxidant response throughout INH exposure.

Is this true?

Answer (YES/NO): NO